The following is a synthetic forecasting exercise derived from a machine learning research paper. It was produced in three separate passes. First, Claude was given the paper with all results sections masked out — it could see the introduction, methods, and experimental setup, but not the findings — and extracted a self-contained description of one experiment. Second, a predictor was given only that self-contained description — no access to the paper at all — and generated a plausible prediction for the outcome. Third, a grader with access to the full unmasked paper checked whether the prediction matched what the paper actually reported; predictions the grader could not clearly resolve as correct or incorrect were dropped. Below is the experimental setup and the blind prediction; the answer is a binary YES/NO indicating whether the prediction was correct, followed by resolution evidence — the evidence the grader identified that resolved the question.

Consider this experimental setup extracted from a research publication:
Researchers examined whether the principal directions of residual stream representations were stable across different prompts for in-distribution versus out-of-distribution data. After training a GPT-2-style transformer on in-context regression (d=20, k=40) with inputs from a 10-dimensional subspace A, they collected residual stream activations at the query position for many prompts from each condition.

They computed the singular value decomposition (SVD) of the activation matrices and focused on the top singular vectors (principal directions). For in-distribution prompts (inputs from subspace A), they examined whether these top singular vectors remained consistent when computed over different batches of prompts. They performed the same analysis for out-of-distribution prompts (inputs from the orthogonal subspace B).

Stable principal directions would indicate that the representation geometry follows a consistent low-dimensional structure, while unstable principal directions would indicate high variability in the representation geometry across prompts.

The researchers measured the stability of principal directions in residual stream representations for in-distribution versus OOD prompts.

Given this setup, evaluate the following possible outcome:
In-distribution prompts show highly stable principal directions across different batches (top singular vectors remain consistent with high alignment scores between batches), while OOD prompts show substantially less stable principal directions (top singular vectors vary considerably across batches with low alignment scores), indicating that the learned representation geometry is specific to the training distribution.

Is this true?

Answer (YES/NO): YES